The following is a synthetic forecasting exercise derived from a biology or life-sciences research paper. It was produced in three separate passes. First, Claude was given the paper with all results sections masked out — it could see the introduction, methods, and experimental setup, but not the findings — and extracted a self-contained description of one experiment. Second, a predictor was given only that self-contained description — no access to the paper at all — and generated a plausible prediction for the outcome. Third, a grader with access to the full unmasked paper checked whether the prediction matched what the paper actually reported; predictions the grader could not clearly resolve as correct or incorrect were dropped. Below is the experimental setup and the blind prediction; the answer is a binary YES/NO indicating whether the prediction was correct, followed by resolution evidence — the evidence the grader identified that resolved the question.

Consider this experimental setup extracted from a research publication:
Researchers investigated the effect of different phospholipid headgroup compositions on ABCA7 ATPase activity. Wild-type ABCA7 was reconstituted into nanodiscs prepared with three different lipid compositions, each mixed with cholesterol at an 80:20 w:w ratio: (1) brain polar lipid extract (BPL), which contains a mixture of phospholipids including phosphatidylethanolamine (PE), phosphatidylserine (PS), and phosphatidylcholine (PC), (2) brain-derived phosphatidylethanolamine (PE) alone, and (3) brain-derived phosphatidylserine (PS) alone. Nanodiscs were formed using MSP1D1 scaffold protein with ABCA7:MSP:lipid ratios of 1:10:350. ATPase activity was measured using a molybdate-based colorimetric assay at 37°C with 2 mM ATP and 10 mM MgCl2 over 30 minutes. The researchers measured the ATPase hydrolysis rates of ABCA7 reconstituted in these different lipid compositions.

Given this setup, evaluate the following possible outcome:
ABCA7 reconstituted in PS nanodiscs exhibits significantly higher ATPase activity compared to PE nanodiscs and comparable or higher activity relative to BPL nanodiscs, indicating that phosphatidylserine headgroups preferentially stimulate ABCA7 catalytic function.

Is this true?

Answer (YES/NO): NO